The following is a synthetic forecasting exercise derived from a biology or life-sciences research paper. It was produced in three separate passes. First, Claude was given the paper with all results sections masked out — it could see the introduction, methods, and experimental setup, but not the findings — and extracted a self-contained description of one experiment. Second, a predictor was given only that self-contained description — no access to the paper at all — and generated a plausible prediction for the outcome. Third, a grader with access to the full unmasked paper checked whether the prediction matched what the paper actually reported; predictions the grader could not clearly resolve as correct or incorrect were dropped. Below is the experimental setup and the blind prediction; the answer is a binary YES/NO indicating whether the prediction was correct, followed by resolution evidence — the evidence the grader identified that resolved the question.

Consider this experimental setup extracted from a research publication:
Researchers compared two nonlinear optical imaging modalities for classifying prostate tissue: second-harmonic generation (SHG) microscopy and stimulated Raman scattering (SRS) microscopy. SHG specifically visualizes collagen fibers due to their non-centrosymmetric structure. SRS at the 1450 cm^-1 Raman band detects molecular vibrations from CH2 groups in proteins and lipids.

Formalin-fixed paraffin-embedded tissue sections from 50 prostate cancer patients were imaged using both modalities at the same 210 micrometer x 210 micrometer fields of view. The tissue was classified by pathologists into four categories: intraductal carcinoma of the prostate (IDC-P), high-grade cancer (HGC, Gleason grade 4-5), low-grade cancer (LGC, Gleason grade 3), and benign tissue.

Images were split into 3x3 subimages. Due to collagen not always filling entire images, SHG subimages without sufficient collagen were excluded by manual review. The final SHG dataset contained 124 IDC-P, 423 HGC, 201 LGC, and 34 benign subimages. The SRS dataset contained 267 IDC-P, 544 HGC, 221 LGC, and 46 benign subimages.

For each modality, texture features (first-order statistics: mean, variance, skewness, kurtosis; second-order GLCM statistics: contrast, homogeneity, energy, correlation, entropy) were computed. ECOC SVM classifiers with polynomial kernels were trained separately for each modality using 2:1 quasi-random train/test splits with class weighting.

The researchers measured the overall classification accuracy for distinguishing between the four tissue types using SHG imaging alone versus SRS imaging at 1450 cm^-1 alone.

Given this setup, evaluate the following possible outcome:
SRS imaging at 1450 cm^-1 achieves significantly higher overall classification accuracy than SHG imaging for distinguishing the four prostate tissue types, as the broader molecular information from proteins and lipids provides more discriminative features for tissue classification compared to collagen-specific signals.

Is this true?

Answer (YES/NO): NO